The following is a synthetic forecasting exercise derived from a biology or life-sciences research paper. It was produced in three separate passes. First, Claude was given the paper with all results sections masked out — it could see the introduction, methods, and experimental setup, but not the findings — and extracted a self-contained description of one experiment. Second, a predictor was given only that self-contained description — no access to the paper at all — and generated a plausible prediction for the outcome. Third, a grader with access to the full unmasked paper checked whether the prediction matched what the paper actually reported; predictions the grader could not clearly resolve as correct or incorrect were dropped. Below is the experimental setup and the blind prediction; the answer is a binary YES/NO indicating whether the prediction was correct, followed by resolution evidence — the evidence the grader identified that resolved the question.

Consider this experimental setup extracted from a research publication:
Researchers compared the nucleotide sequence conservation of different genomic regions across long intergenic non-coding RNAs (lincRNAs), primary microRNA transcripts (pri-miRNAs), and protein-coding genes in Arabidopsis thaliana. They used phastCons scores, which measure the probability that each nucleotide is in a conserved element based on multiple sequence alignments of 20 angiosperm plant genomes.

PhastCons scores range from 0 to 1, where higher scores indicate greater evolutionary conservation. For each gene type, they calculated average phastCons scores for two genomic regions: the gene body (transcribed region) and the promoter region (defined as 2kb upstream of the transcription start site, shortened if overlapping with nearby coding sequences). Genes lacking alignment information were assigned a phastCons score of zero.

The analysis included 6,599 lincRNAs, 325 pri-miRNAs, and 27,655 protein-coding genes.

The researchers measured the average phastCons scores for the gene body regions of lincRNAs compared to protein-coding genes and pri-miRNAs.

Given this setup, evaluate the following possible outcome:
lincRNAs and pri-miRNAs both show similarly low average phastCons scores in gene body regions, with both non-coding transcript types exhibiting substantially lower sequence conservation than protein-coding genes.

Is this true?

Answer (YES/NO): NO